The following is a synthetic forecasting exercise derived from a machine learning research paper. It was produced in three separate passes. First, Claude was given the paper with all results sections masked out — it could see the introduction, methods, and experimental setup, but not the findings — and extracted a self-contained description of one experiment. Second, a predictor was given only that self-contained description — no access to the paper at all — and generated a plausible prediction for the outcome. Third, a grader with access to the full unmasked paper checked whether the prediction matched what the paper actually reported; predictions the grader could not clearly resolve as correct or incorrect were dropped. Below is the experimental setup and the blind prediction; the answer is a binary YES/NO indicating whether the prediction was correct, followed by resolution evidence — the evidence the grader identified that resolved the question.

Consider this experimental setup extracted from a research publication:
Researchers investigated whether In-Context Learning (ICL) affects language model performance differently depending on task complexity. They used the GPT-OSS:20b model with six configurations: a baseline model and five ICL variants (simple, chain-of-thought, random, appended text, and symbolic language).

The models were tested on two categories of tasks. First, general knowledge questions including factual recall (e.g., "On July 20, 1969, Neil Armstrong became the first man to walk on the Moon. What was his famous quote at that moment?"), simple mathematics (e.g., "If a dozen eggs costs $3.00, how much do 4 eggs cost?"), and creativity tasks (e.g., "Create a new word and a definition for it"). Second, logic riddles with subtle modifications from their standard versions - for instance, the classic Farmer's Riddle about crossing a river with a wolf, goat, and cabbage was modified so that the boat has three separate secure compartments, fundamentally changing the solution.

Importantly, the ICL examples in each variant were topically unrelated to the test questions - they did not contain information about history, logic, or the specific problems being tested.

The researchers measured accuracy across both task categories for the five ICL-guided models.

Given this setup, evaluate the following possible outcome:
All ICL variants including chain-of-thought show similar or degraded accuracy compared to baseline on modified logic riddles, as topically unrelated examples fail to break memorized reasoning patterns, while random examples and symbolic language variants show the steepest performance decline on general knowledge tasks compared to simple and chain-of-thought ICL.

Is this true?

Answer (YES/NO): NO